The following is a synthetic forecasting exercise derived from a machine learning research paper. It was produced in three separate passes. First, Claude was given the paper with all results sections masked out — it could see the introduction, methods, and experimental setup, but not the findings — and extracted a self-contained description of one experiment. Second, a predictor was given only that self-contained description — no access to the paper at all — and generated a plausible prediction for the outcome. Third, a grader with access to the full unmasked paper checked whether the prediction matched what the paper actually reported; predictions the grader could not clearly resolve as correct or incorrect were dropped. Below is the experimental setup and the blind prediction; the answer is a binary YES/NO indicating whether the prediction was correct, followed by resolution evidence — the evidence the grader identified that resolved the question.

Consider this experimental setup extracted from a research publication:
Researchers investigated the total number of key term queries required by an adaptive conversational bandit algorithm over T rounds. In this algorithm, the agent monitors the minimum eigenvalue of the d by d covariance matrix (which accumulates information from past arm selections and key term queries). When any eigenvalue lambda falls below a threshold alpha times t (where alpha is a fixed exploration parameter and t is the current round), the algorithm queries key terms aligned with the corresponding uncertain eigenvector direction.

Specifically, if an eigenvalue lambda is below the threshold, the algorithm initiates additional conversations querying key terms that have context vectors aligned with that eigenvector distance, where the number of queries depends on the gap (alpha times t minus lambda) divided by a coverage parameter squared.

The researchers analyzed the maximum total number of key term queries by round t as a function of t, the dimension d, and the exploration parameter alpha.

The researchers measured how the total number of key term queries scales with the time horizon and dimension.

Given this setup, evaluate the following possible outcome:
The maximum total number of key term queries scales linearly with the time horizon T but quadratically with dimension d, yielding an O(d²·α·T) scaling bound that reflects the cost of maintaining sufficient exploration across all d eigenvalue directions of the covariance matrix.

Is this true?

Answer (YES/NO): NO